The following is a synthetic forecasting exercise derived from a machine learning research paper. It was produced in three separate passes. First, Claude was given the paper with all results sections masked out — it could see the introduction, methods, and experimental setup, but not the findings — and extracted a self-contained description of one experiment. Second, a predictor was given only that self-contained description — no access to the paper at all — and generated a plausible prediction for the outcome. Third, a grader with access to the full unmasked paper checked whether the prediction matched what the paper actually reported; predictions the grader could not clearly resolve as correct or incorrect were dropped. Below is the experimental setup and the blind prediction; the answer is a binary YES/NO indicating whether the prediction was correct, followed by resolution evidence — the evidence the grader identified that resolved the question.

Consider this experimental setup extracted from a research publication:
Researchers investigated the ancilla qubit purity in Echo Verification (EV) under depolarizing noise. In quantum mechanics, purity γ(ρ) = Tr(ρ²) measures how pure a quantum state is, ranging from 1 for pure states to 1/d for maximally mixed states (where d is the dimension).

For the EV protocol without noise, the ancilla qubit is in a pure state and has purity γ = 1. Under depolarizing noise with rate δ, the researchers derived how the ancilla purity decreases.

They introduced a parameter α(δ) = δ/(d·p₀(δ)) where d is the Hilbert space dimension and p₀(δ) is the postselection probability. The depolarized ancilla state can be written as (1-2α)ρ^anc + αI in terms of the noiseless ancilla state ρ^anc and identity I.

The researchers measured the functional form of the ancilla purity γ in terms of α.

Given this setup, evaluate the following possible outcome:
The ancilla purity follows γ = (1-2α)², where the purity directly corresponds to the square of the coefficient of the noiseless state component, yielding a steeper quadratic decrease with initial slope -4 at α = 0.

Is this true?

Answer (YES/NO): NO